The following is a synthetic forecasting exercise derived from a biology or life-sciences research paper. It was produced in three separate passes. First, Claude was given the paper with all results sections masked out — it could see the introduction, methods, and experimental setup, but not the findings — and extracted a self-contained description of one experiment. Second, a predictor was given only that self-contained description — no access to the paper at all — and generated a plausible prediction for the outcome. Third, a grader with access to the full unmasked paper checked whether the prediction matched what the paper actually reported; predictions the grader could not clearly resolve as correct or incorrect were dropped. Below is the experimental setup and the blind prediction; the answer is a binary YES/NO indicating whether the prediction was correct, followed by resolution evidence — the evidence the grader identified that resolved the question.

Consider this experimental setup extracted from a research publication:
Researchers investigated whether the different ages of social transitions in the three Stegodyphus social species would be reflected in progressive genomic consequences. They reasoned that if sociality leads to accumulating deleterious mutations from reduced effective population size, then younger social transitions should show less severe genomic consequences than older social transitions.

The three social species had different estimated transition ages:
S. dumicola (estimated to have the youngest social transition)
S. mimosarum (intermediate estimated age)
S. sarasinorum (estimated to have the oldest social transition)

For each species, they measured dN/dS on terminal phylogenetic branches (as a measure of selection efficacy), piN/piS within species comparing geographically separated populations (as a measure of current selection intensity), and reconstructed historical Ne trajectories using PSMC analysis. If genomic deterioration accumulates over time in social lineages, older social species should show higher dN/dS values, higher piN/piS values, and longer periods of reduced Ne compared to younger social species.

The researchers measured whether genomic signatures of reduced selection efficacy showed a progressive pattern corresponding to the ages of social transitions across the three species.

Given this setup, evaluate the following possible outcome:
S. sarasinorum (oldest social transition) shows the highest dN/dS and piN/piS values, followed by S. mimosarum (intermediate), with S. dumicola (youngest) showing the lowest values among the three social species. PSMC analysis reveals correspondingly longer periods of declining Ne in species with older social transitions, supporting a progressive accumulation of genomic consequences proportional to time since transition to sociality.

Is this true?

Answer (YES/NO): NO